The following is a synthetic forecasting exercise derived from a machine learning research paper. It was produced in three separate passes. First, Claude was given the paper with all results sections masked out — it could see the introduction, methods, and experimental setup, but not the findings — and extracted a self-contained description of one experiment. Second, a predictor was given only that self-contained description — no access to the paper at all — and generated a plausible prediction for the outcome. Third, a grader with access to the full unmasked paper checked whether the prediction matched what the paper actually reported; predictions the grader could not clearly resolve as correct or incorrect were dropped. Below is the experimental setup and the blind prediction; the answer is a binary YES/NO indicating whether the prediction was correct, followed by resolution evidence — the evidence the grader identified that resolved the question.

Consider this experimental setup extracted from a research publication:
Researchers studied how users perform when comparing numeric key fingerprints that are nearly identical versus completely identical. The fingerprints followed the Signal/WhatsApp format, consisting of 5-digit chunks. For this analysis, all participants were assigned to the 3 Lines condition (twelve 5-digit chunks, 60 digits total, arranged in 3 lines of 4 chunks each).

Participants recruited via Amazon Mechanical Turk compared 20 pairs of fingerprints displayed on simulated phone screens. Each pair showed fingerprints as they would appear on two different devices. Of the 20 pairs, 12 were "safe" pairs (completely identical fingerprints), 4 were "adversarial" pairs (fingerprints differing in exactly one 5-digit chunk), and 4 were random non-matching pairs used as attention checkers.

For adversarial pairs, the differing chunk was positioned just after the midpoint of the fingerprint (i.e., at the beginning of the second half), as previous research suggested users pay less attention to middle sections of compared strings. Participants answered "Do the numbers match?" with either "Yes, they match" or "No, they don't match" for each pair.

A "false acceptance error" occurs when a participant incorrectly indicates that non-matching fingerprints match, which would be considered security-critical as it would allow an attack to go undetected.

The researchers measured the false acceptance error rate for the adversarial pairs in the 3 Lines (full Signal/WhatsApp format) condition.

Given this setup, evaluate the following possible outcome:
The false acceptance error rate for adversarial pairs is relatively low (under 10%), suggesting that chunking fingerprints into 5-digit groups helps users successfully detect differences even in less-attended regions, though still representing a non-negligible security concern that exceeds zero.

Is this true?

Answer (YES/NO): NO